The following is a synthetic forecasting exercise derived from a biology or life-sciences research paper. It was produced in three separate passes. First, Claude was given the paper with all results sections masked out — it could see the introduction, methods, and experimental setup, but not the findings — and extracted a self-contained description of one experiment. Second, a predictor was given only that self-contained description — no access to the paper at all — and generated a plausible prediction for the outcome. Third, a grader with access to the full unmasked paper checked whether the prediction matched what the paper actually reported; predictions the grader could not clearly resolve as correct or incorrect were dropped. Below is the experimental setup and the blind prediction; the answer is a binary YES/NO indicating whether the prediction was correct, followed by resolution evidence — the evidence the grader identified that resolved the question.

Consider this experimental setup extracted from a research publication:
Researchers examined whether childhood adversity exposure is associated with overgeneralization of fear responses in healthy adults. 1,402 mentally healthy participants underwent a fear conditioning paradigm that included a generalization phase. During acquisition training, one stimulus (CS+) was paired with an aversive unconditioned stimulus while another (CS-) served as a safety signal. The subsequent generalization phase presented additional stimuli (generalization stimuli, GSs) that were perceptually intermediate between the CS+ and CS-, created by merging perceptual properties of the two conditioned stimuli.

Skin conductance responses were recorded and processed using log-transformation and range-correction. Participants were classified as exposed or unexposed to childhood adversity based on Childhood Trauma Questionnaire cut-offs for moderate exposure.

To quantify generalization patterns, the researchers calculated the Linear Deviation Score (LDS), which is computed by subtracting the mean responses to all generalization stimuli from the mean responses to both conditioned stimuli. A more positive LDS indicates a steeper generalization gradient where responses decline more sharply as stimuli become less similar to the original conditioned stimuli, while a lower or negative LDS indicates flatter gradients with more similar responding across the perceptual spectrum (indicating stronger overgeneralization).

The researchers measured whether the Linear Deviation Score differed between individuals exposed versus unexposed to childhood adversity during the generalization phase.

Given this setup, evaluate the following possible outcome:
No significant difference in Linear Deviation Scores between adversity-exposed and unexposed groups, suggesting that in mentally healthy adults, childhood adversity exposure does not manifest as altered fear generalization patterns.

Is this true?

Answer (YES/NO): YES